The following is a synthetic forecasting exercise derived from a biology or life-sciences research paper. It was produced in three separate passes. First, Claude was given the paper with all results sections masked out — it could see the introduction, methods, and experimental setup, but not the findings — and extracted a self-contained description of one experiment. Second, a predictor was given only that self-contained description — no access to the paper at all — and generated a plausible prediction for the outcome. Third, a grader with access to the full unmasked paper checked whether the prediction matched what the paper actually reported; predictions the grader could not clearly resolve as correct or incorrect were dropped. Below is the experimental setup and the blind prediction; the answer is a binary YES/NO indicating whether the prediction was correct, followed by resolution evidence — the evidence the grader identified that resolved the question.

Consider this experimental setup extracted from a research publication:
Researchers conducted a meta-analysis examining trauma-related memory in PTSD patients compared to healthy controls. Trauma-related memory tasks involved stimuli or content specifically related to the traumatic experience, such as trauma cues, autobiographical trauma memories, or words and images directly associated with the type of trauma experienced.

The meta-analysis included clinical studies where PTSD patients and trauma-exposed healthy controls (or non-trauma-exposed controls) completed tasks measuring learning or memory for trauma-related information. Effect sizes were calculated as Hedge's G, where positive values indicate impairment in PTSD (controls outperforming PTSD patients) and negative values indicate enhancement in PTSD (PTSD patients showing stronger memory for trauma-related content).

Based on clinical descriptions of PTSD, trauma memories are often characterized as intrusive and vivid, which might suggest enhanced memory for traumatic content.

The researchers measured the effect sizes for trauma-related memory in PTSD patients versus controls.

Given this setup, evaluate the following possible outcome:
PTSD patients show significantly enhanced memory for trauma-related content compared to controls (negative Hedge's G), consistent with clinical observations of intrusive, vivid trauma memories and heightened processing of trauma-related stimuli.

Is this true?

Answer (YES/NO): NO